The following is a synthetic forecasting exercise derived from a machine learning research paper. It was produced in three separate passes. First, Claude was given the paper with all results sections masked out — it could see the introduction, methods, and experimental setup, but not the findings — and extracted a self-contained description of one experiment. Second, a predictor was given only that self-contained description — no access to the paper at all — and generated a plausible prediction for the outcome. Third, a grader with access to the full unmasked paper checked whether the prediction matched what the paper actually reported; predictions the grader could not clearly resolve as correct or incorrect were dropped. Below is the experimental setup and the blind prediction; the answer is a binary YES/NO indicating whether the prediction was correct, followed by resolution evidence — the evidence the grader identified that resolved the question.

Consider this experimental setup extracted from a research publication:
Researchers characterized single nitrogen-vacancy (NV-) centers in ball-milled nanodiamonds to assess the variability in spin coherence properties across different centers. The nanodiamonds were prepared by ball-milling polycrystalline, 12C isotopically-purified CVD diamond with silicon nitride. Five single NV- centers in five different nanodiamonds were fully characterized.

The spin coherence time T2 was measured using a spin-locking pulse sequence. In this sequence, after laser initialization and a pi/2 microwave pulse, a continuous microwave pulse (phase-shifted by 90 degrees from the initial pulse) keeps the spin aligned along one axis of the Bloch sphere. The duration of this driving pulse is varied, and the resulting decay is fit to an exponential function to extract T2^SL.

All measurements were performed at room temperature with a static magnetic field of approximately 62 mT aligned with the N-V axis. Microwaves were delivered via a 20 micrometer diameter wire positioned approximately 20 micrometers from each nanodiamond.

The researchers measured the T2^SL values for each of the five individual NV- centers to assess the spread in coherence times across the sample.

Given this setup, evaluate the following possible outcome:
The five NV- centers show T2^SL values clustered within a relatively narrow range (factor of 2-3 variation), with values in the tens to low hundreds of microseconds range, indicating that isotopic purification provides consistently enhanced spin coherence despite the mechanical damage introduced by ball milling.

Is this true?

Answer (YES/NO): NO